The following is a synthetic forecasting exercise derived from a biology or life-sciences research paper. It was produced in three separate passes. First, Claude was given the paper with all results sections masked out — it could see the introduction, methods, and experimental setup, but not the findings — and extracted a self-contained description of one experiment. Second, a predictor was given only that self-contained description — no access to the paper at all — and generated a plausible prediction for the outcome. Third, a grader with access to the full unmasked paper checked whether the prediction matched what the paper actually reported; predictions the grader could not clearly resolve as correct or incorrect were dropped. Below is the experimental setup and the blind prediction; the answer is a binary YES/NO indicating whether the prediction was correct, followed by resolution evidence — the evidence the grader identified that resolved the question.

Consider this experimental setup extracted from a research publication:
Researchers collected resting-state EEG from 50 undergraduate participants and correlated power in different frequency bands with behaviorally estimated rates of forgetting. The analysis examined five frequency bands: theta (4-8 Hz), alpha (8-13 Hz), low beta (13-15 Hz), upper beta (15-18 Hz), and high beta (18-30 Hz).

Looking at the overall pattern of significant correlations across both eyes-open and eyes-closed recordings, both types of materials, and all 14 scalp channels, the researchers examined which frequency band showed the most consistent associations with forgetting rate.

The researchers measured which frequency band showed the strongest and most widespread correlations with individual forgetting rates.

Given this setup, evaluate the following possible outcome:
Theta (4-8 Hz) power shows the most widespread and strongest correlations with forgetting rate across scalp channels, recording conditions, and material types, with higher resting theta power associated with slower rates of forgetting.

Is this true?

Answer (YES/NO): NO